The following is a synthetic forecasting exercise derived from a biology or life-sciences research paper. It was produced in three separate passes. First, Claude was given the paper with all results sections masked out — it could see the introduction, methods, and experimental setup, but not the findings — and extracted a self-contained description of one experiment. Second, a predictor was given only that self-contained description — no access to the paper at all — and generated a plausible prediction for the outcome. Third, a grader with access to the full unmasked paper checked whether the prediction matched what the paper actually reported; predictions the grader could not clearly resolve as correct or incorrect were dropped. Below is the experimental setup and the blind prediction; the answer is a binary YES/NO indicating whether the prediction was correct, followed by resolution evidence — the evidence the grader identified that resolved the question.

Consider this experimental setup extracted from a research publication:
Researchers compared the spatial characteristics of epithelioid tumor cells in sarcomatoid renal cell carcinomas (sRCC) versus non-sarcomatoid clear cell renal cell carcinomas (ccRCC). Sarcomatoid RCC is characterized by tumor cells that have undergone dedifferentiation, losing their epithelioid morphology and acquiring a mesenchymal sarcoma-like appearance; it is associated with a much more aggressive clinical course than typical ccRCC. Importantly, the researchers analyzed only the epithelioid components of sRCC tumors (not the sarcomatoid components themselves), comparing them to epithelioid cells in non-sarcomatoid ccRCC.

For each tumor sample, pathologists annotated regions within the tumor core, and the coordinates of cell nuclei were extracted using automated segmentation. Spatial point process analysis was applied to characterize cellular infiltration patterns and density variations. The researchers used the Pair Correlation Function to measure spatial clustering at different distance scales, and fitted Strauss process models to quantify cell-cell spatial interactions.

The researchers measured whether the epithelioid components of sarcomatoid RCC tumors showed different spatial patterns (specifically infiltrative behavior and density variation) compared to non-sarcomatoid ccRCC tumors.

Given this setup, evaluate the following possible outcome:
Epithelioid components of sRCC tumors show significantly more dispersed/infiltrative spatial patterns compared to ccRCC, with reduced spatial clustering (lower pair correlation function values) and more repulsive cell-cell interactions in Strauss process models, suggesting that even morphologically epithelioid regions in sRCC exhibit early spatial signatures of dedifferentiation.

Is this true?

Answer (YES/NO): NO